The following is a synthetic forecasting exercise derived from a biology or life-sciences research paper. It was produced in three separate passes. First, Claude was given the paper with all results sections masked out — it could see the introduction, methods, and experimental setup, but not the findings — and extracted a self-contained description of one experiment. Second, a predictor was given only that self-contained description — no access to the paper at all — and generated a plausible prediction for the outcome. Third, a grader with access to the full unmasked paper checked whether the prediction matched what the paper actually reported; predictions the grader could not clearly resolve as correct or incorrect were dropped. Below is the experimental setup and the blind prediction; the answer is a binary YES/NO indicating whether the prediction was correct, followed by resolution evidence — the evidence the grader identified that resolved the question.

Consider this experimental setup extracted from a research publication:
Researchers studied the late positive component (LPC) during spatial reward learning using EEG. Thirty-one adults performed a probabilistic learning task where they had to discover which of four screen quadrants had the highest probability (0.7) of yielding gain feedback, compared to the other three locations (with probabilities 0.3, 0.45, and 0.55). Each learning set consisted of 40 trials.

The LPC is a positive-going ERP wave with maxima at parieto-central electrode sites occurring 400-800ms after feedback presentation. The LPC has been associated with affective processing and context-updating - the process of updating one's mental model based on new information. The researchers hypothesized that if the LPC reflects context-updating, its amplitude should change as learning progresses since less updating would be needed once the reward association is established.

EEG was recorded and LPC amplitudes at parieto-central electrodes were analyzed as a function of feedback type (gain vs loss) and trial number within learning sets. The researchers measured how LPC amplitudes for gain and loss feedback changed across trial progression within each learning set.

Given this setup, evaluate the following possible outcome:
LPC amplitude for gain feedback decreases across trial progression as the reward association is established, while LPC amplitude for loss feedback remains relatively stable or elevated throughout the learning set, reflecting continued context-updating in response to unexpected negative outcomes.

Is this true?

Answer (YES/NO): NO